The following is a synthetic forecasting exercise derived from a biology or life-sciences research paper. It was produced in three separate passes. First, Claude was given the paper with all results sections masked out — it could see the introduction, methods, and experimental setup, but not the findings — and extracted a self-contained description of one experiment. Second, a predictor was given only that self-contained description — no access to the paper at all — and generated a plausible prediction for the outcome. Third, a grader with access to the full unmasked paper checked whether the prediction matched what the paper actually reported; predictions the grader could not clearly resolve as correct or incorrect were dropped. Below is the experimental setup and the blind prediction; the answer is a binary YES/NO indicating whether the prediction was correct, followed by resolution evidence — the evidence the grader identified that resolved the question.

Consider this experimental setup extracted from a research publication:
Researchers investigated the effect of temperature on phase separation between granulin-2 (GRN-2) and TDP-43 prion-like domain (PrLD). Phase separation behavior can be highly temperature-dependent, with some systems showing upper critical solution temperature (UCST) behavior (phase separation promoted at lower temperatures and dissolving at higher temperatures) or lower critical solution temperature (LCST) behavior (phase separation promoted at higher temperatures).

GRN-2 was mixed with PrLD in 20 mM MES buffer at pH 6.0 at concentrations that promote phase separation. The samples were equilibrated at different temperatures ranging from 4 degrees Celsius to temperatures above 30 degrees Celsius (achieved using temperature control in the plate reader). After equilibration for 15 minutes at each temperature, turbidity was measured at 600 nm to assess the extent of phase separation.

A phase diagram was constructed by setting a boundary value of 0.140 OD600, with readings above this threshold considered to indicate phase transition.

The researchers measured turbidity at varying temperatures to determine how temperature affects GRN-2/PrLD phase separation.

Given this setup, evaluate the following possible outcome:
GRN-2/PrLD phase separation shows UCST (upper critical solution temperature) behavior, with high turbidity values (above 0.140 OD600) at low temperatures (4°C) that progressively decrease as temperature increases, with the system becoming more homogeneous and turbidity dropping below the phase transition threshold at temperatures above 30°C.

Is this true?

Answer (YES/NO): NO